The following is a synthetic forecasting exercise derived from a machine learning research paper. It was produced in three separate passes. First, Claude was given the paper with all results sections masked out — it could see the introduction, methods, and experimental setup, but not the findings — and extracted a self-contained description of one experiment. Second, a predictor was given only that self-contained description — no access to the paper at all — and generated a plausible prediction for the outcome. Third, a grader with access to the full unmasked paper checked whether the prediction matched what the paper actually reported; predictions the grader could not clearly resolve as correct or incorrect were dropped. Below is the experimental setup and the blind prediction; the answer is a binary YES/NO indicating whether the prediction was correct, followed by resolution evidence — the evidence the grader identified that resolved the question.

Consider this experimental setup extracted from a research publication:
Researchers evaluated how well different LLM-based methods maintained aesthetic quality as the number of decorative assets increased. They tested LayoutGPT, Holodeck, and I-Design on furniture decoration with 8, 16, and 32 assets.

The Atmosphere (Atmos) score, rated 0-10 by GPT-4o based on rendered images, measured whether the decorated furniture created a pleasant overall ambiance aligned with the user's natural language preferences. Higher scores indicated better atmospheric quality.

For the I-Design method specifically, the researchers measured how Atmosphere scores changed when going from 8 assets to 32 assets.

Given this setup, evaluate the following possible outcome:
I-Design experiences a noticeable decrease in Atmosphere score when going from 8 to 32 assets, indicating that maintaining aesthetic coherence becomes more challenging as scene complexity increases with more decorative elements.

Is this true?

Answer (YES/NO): YES